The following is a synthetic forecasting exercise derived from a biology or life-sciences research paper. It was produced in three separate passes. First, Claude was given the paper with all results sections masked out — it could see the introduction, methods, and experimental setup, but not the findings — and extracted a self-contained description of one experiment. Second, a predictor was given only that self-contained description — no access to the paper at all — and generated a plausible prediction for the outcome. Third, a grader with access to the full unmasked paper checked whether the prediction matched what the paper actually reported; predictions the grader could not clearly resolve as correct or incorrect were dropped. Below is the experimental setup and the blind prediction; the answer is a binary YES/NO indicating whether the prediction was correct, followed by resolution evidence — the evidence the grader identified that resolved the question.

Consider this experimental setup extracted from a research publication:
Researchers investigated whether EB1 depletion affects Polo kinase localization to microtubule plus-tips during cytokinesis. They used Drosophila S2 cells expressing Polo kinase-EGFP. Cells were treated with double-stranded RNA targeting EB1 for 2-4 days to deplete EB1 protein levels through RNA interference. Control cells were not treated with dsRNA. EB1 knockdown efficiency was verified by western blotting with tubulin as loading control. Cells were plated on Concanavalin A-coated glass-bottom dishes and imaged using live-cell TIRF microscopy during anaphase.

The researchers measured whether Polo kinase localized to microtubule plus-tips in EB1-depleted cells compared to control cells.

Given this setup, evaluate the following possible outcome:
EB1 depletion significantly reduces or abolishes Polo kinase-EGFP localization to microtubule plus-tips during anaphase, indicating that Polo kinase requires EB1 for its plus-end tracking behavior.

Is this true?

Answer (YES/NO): YES